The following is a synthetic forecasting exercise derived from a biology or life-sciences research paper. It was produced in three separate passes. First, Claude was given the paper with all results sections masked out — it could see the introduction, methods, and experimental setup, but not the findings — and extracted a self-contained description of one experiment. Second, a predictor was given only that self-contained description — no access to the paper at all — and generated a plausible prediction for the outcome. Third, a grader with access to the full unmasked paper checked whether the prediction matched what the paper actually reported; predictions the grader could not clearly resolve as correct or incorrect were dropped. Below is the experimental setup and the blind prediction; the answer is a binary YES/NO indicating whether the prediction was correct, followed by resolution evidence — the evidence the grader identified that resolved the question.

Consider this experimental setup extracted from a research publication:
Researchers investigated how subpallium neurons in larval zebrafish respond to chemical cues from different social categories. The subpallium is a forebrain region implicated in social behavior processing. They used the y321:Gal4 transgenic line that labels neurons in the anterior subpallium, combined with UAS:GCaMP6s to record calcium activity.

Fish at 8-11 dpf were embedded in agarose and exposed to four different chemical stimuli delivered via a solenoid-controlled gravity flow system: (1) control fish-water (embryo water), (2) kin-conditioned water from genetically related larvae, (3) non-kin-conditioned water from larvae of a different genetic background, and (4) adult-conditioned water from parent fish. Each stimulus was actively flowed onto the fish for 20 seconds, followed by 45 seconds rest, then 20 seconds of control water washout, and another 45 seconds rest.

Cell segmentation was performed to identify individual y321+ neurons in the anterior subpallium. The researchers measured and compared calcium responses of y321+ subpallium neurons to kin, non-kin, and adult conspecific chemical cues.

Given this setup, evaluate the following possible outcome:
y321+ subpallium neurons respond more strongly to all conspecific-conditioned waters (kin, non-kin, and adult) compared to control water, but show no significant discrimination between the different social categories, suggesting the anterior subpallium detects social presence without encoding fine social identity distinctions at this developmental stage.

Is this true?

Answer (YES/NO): NO